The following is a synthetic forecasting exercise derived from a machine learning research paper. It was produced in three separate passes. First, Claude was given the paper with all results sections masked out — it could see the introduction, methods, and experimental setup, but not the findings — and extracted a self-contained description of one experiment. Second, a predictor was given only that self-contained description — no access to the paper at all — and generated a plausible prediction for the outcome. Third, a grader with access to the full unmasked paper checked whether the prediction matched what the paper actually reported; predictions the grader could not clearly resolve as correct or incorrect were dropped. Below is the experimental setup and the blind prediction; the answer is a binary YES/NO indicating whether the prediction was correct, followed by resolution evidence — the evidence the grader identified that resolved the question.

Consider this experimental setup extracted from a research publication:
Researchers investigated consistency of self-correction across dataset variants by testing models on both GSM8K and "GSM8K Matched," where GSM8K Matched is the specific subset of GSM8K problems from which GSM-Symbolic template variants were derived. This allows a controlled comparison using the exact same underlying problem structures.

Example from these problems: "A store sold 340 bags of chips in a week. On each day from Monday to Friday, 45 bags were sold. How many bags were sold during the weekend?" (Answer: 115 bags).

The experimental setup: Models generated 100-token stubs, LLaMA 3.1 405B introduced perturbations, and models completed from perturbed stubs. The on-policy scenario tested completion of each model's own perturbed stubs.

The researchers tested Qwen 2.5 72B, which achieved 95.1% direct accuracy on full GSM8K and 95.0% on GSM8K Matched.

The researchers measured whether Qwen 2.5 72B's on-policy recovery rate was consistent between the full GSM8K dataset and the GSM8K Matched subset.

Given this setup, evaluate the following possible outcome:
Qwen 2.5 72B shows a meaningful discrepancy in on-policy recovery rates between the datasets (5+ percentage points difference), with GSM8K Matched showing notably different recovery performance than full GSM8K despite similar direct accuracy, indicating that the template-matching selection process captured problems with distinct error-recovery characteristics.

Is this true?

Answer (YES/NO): NO